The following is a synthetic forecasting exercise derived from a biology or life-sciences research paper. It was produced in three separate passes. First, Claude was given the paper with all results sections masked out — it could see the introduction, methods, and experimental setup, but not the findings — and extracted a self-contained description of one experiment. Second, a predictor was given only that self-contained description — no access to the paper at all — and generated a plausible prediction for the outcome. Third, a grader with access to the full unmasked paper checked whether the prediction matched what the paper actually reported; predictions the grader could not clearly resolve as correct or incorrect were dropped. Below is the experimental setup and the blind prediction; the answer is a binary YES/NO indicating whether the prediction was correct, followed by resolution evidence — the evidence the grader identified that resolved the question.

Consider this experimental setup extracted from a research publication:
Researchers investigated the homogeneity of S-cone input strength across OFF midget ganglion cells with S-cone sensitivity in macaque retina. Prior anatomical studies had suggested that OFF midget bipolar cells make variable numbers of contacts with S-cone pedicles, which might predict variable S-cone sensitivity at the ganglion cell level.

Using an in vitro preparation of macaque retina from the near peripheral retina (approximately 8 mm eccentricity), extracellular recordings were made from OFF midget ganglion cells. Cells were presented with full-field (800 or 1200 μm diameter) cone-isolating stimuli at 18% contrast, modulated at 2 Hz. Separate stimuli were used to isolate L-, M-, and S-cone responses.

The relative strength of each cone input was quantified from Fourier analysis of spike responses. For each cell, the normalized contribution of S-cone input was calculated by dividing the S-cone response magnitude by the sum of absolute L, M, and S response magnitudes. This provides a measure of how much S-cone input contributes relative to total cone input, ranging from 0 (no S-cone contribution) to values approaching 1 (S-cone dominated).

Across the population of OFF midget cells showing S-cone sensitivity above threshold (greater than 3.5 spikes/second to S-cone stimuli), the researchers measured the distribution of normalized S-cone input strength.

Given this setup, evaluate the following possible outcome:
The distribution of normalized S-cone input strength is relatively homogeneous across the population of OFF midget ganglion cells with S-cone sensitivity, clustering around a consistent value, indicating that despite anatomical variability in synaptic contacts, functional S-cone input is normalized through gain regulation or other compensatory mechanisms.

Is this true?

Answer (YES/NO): NO